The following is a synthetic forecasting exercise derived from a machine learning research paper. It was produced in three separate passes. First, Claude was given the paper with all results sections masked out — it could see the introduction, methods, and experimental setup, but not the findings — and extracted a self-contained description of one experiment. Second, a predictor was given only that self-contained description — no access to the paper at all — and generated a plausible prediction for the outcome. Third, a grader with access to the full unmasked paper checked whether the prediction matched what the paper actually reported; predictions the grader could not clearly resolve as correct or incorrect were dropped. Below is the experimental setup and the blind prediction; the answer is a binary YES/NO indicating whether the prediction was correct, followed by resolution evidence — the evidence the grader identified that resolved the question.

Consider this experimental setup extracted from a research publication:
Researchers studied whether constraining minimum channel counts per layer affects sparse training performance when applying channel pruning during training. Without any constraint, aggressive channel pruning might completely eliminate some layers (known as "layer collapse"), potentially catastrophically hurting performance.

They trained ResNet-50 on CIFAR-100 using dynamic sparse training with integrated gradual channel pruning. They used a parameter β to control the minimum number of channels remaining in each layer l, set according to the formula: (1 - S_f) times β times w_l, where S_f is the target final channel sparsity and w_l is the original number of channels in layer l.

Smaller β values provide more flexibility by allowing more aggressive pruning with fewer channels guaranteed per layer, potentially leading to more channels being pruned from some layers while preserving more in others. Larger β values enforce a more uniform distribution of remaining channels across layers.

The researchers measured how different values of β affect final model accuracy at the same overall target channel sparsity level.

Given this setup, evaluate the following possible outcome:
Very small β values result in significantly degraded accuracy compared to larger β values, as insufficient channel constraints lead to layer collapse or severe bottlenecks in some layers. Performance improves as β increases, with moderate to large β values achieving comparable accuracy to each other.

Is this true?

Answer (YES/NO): NO